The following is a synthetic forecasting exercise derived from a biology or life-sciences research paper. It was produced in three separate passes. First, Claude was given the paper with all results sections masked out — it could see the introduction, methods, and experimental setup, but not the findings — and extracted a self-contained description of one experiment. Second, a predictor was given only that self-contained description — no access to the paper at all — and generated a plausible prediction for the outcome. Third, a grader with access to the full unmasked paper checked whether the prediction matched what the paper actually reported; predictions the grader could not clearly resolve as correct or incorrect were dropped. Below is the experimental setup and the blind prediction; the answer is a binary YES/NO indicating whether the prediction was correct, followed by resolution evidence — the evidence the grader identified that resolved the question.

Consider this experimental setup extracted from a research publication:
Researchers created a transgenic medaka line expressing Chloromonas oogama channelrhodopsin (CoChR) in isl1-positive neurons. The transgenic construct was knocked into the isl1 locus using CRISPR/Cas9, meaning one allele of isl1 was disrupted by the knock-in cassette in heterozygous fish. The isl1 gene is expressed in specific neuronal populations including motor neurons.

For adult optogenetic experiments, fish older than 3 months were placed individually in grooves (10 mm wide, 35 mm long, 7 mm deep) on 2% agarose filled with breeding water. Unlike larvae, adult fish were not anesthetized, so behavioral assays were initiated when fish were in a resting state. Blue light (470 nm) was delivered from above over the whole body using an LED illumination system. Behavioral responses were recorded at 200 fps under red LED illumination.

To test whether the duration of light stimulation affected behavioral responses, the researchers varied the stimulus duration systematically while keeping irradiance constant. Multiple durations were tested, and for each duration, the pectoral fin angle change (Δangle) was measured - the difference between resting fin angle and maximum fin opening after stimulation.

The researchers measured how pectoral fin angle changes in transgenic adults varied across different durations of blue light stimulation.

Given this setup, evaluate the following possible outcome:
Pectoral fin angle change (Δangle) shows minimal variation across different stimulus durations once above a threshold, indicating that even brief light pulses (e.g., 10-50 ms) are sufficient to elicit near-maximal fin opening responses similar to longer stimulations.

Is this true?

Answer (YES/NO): NO